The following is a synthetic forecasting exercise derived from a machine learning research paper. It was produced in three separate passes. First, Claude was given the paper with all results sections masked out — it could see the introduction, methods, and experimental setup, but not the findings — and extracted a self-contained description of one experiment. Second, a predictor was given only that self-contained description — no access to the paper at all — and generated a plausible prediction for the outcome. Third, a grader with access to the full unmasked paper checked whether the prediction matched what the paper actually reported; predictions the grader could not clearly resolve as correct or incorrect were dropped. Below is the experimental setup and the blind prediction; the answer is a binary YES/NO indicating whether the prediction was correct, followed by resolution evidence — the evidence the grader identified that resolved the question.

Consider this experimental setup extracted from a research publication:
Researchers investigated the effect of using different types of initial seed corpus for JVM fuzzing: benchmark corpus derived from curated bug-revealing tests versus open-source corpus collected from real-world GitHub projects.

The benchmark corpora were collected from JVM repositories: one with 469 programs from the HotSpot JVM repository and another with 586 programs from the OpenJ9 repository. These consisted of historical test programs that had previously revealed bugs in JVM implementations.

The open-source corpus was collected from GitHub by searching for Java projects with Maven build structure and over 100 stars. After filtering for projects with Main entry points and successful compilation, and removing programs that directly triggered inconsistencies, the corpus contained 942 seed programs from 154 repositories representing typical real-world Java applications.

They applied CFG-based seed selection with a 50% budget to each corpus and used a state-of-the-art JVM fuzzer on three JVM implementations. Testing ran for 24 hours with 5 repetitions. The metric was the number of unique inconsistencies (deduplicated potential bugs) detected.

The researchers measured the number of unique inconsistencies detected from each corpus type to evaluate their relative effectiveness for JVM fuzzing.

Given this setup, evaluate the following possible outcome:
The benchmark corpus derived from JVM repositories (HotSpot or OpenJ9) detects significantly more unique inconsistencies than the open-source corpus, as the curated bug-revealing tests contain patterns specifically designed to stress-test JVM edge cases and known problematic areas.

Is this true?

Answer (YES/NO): NO